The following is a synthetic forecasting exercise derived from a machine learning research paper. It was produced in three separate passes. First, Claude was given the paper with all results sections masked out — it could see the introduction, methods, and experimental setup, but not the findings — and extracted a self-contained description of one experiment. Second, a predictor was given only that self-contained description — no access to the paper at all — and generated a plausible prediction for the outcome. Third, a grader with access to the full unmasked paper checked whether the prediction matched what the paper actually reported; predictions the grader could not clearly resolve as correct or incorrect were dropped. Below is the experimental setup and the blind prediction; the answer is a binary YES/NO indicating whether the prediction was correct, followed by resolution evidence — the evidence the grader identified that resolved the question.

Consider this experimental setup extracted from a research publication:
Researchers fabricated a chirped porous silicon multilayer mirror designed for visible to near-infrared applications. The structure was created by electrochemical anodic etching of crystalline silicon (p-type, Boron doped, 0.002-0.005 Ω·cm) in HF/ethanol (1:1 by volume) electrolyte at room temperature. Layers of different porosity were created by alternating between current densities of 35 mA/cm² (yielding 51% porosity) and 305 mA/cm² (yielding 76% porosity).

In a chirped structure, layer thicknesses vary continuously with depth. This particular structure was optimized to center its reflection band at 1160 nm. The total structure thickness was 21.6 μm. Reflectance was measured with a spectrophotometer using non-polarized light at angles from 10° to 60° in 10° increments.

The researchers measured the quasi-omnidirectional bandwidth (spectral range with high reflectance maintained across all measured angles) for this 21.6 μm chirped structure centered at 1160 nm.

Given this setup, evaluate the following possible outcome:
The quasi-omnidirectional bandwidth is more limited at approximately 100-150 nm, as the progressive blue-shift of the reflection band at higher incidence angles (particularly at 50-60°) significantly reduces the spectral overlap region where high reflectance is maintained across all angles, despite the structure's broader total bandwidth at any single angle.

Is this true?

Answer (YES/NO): NO